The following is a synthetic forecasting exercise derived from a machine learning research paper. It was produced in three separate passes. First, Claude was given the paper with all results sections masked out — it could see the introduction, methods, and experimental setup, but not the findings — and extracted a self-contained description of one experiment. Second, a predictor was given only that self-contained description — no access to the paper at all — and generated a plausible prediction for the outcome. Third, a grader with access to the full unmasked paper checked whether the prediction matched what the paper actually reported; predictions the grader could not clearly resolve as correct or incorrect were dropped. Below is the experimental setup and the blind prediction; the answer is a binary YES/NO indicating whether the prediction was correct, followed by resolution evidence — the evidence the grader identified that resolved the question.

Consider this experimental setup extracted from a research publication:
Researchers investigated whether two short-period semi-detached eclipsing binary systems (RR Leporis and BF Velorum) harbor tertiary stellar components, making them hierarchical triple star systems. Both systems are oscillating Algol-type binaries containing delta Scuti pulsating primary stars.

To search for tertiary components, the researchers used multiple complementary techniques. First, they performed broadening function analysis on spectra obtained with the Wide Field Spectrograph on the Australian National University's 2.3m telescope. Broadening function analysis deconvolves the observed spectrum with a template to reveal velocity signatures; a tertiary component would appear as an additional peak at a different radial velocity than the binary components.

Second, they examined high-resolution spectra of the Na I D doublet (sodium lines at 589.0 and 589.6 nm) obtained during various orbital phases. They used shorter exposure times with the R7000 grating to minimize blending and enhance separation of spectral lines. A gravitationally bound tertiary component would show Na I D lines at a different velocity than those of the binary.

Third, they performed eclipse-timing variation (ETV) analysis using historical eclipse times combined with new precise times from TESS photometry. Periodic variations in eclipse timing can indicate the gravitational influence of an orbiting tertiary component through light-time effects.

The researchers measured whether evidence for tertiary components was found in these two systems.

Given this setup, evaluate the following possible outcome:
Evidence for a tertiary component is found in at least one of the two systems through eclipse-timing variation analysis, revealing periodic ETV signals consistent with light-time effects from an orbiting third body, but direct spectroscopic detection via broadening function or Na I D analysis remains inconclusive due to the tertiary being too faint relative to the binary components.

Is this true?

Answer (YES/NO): NO